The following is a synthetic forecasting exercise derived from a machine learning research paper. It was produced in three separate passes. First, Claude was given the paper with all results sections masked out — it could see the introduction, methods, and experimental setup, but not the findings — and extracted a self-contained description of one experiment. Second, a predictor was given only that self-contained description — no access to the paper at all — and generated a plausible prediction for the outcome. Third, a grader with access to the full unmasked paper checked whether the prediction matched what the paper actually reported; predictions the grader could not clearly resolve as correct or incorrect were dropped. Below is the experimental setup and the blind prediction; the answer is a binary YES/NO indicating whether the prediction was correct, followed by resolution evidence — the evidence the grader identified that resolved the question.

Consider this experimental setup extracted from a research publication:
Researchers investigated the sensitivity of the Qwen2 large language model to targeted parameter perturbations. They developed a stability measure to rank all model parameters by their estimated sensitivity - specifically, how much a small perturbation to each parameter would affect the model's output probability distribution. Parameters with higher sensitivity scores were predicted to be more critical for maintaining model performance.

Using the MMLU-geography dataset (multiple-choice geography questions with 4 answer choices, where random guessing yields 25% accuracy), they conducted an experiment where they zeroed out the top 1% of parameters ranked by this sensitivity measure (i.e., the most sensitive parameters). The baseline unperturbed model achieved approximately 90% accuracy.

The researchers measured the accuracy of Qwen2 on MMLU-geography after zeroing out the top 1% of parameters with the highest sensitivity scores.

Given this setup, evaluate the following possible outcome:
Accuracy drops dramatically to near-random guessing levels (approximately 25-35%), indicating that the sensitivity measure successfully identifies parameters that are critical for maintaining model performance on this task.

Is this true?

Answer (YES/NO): NO